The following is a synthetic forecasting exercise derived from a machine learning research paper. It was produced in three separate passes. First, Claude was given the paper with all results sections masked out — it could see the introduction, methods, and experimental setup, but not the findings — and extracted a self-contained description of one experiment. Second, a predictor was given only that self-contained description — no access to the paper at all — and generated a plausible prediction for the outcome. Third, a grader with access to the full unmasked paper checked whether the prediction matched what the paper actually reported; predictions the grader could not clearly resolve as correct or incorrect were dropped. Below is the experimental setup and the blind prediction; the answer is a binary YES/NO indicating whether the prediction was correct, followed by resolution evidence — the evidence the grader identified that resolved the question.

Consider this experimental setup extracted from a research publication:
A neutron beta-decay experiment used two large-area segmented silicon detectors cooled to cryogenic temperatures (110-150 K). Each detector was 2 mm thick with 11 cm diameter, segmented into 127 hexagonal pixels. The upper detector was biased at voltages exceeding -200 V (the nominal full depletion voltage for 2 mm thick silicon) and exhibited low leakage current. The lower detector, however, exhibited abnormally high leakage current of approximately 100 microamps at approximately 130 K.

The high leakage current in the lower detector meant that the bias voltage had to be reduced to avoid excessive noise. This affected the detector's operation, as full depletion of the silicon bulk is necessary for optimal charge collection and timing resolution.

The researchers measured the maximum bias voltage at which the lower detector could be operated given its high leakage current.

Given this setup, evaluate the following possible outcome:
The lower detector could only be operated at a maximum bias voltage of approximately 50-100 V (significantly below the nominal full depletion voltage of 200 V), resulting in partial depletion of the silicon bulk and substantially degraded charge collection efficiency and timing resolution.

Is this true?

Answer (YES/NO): YES